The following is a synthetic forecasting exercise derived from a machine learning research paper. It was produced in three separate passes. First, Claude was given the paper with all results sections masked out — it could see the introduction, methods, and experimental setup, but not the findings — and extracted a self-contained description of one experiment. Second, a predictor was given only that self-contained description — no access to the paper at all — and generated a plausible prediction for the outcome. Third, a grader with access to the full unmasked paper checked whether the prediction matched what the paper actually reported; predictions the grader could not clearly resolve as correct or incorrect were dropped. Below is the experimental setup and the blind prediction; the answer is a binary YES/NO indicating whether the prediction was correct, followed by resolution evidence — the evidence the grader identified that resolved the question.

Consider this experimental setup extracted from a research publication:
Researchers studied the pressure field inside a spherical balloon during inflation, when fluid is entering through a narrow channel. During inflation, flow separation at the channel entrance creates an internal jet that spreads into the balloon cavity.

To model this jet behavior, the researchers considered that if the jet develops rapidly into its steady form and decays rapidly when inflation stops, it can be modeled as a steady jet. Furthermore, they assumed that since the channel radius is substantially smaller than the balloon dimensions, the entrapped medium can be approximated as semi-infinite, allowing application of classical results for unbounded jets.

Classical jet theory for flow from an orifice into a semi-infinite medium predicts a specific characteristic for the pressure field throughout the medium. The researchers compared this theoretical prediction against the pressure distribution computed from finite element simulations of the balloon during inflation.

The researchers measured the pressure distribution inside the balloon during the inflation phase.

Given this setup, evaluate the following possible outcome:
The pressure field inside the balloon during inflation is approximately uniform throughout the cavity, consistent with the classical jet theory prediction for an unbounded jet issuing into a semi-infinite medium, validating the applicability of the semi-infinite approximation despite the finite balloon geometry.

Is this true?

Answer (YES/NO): YES